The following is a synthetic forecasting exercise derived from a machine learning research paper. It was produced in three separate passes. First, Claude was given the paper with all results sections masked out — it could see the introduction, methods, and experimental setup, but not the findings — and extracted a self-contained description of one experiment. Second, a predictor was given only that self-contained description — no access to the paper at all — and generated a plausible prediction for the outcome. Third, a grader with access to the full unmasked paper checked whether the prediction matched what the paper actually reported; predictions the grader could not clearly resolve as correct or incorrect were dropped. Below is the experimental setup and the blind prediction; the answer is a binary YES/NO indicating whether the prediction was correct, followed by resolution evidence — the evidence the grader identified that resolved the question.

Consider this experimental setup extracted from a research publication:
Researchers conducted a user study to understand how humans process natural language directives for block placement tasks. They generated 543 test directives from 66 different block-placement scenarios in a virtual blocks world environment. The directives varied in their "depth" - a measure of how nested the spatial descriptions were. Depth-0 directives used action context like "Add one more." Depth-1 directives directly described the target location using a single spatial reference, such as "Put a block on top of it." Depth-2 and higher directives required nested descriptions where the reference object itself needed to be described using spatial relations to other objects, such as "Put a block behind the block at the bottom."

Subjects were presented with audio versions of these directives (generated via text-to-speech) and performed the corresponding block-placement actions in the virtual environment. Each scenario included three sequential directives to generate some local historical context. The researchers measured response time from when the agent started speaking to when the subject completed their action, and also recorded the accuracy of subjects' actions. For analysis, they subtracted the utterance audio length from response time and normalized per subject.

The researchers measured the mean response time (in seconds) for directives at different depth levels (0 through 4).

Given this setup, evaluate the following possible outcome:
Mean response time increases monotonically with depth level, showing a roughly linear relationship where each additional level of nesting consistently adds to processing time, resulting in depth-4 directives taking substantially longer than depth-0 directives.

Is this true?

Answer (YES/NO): NO